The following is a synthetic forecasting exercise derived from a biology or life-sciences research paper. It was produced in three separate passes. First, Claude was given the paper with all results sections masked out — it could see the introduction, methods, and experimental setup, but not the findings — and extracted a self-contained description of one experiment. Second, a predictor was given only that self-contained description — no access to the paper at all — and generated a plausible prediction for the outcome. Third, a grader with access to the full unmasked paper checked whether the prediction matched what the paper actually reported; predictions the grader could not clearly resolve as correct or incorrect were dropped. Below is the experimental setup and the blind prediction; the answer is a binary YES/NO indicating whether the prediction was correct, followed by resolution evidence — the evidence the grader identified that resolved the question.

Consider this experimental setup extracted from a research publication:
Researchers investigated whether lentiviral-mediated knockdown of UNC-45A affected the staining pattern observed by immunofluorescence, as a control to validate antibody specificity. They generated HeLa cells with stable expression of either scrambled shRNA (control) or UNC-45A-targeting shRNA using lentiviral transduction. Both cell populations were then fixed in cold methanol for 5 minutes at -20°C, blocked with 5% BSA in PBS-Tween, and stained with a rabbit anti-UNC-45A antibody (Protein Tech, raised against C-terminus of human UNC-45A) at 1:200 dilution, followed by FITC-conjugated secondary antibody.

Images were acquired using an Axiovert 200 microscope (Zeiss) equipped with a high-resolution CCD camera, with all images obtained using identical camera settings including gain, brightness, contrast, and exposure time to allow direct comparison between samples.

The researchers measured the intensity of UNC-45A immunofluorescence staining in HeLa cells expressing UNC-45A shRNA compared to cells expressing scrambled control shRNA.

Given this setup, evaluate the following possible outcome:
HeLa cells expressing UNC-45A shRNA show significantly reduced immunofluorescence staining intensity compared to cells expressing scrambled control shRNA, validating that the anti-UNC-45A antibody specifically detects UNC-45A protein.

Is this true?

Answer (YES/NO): YES